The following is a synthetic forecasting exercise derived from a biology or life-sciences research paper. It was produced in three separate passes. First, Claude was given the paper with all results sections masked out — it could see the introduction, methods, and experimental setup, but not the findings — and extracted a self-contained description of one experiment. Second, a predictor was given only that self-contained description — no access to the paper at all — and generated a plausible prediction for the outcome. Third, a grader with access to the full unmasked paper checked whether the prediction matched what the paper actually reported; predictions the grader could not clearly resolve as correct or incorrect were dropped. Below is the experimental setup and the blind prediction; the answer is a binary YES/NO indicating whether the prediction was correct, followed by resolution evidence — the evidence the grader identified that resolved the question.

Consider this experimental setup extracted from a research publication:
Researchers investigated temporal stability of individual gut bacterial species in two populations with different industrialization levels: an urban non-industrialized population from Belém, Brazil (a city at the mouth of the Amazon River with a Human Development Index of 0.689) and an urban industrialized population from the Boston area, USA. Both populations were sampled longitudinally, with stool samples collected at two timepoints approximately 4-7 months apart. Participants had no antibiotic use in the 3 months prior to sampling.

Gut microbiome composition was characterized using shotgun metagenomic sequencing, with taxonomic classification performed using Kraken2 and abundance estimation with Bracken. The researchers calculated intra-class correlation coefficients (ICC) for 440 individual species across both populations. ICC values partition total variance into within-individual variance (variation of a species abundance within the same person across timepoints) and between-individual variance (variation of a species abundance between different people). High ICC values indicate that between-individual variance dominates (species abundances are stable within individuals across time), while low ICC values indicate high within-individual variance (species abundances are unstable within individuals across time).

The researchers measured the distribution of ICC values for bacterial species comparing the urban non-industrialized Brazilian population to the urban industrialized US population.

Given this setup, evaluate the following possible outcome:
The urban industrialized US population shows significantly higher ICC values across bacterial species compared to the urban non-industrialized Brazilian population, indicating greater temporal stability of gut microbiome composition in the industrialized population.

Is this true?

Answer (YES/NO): YES